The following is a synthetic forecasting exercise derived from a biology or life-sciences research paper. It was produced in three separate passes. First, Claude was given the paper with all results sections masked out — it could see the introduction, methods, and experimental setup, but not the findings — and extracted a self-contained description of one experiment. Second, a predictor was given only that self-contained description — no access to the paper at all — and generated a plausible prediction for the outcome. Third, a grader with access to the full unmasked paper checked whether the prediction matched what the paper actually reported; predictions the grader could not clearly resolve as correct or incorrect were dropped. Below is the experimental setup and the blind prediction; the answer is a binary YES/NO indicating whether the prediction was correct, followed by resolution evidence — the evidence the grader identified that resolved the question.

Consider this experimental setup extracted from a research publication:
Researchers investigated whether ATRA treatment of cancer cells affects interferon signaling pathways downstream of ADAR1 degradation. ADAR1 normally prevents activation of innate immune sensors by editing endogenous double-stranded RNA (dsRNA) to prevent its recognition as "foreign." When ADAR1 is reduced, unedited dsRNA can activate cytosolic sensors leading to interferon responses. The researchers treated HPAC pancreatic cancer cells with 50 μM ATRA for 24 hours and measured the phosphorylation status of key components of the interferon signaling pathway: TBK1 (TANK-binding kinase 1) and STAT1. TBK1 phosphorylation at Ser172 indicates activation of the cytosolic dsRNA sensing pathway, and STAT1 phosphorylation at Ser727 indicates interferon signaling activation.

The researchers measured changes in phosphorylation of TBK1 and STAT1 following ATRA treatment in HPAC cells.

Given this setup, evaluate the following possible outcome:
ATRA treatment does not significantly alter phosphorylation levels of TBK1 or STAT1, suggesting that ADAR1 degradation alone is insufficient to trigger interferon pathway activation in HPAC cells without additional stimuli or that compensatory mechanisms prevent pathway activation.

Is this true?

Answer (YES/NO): NO